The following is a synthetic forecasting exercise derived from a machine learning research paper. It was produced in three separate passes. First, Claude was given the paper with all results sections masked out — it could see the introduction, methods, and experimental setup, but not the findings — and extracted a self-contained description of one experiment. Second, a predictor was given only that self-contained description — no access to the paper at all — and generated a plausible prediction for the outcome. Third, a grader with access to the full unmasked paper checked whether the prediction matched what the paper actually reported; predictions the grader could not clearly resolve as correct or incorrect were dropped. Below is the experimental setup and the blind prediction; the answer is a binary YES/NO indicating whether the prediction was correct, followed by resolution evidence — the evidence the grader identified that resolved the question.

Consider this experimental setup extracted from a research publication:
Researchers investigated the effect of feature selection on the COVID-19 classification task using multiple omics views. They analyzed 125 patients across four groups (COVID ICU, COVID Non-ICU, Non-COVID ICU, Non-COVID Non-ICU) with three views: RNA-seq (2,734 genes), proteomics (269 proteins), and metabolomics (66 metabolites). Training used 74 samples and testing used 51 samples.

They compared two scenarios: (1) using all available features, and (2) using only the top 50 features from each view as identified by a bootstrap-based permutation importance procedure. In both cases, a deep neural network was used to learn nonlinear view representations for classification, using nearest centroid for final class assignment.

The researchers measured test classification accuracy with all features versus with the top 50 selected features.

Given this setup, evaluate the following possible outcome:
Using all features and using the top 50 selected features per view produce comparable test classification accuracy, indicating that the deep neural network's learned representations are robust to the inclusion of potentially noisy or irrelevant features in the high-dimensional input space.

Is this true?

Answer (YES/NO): NO